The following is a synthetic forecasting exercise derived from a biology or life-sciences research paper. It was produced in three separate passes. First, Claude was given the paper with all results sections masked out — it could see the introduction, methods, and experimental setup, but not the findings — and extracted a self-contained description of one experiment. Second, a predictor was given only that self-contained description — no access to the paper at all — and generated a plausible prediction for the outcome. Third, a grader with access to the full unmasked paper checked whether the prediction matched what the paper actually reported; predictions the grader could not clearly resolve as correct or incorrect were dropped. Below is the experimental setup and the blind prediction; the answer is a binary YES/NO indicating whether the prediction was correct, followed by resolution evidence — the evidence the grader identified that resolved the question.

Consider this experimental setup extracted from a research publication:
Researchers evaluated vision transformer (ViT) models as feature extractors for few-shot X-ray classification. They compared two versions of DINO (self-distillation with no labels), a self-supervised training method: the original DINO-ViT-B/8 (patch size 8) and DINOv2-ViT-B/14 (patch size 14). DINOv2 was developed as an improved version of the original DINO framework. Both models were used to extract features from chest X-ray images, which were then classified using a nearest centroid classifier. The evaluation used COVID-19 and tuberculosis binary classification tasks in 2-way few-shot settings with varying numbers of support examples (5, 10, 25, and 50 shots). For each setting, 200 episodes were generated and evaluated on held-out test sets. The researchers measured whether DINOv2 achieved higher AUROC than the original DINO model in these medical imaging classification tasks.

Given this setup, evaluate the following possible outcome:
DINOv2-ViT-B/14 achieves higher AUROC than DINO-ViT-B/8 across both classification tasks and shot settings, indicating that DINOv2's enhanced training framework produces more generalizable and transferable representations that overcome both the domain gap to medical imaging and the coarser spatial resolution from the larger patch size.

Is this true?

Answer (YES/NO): NO